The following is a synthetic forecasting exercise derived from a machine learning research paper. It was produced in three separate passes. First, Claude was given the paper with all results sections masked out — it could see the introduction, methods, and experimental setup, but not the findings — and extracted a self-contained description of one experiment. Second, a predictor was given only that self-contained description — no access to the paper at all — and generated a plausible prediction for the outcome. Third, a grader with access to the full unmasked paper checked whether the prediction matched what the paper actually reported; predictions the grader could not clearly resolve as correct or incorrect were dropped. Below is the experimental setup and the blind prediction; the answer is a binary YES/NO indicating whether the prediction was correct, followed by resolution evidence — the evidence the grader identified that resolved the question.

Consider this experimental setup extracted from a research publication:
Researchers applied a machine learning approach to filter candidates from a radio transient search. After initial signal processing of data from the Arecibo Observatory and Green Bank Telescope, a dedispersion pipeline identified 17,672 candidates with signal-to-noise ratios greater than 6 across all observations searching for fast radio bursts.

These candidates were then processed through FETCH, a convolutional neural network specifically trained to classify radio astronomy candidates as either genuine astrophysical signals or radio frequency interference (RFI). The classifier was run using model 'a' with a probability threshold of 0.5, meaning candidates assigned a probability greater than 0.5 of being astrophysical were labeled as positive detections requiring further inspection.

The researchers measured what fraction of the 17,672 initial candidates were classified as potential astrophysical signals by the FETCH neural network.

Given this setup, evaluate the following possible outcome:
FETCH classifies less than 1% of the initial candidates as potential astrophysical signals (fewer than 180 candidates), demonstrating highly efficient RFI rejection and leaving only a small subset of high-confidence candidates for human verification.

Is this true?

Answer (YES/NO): NO